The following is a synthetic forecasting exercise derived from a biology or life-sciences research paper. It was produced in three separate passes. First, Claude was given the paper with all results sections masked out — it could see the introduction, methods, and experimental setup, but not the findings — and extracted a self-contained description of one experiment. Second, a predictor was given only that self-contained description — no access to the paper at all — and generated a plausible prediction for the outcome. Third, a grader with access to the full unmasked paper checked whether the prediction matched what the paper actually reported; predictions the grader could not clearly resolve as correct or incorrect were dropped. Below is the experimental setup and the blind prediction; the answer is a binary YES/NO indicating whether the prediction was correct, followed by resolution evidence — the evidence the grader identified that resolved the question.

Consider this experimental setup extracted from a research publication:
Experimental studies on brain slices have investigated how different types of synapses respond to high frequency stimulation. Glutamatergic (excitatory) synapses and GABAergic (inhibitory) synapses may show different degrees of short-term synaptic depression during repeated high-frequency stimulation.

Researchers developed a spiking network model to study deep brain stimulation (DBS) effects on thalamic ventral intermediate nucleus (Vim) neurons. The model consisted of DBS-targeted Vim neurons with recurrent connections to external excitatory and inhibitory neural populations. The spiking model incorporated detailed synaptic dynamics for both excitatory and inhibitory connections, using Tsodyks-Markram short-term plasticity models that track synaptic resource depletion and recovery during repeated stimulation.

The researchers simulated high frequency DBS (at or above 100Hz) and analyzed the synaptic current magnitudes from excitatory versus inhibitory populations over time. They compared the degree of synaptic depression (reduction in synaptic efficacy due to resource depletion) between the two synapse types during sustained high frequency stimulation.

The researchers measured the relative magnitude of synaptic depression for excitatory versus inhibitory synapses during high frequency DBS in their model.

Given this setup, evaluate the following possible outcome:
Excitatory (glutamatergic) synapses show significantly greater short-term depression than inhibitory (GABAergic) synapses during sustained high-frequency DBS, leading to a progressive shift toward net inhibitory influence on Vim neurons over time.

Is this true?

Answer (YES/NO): YES